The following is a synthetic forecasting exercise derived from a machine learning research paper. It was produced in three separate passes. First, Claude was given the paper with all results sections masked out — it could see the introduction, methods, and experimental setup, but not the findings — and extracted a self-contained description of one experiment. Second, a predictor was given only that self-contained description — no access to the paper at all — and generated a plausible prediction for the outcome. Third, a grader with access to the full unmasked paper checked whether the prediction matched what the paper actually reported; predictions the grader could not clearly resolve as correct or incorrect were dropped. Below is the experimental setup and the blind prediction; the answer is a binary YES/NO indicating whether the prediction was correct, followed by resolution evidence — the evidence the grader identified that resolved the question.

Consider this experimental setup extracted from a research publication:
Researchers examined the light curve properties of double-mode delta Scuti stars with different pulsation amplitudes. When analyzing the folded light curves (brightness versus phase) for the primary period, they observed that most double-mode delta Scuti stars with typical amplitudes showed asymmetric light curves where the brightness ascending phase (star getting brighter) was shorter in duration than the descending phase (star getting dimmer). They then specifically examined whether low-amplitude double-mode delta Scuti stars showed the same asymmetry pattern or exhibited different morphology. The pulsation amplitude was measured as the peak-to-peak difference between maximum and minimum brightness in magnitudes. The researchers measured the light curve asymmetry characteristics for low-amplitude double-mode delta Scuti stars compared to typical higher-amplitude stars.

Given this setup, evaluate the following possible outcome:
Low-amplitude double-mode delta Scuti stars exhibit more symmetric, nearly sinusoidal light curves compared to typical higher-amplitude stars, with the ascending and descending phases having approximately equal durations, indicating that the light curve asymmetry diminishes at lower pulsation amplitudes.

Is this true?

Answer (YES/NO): NO